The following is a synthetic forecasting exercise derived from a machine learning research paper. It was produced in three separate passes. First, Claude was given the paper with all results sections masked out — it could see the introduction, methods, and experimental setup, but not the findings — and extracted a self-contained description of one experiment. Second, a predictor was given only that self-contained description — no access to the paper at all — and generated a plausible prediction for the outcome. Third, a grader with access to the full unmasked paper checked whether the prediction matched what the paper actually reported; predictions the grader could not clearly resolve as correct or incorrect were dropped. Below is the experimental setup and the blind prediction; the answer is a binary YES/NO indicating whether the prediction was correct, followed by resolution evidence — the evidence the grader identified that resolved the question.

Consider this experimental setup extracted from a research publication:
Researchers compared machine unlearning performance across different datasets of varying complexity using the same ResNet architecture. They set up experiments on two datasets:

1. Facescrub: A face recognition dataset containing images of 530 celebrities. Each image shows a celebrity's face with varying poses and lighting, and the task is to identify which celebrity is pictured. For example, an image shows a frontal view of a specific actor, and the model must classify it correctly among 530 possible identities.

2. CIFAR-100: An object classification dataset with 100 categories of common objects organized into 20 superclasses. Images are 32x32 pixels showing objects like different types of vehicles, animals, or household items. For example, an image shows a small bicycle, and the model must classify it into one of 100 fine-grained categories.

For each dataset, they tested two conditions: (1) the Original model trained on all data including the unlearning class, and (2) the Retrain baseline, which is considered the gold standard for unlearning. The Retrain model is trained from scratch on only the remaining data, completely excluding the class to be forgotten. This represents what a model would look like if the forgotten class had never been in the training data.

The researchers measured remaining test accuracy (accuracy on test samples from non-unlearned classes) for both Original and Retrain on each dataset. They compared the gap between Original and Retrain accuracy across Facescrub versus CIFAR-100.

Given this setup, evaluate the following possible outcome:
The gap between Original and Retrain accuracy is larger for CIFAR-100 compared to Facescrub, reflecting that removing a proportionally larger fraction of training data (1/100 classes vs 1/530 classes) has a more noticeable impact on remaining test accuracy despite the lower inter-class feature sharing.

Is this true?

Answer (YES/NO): YES